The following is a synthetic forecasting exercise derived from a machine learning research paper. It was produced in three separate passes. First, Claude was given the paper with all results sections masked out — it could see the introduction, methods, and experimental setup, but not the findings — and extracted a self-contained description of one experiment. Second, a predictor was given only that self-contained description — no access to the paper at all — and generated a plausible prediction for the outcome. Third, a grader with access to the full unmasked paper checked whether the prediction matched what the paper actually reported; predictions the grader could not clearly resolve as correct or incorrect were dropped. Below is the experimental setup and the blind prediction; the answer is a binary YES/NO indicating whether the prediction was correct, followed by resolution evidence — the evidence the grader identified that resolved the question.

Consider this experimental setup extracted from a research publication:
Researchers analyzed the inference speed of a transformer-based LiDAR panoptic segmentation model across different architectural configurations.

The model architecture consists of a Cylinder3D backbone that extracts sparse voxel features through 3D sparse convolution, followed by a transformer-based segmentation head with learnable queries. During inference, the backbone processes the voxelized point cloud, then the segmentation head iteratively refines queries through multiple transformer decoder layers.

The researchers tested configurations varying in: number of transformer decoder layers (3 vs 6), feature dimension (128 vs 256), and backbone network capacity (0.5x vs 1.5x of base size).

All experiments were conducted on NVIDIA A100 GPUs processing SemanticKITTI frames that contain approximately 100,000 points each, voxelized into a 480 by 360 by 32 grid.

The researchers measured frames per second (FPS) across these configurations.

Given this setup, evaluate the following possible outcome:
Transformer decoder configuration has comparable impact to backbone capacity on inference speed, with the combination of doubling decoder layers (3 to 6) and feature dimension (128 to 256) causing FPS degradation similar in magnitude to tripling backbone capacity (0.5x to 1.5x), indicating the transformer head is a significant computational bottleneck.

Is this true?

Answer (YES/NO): NO